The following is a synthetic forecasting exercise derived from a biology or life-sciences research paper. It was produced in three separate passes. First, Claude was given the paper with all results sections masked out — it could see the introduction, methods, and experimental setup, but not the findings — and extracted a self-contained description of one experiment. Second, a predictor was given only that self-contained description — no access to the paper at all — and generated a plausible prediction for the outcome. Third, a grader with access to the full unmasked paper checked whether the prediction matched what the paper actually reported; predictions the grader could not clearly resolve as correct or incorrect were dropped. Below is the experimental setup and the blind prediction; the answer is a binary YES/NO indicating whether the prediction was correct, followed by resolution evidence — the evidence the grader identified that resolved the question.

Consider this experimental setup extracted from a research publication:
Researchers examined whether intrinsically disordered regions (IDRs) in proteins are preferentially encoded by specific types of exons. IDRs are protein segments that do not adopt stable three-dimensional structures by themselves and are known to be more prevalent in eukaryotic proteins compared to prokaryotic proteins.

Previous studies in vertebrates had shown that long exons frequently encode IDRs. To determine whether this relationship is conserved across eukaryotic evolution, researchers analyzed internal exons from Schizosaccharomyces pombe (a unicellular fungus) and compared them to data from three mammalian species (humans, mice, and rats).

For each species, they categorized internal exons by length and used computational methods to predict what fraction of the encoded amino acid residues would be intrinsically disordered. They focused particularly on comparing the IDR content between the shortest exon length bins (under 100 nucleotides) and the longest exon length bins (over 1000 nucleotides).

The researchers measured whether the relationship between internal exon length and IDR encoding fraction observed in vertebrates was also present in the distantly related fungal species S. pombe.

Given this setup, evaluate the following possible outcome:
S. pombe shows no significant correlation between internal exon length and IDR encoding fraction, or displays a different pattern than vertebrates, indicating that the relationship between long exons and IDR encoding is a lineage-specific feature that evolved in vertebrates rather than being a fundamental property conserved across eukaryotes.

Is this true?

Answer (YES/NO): NO